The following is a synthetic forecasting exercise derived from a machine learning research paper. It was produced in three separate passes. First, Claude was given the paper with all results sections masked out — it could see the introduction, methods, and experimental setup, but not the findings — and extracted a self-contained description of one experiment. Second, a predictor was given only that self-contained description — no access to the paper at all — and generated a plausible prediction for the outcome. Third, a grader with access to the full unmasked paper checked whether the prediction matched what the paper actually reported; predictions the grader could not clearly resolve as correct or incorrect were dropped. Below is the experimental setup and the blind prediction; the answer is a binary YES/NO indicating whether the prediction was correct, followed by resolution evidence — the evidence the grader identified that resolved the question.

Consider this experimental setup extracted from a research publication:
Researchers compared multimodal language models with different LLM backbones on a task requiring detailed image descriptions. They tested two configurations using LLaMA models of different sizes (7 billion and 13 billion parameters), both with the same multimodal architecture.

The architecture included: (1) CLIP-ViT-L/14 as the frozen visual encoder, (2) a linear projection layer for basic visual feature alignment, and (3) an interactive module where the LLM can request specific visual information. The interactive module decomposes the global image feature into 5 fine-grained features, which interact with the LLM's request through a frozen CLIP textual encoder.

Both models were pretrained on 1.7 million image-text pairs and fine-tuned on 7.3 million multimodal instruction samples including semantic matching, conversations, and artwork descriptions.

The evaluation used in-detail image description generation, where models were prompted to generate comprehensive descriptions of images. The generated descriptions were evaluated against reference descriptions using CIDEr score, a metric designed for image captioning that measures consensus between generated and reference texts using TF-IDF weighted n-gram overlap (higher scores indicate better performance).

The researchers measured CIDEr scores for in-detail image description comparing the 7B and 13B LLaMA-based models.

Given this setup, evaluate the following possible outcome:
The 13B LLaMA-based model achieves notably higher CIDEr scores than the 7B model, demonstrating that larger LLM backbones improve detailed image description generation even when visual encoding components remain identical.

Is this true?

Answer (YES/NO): YES